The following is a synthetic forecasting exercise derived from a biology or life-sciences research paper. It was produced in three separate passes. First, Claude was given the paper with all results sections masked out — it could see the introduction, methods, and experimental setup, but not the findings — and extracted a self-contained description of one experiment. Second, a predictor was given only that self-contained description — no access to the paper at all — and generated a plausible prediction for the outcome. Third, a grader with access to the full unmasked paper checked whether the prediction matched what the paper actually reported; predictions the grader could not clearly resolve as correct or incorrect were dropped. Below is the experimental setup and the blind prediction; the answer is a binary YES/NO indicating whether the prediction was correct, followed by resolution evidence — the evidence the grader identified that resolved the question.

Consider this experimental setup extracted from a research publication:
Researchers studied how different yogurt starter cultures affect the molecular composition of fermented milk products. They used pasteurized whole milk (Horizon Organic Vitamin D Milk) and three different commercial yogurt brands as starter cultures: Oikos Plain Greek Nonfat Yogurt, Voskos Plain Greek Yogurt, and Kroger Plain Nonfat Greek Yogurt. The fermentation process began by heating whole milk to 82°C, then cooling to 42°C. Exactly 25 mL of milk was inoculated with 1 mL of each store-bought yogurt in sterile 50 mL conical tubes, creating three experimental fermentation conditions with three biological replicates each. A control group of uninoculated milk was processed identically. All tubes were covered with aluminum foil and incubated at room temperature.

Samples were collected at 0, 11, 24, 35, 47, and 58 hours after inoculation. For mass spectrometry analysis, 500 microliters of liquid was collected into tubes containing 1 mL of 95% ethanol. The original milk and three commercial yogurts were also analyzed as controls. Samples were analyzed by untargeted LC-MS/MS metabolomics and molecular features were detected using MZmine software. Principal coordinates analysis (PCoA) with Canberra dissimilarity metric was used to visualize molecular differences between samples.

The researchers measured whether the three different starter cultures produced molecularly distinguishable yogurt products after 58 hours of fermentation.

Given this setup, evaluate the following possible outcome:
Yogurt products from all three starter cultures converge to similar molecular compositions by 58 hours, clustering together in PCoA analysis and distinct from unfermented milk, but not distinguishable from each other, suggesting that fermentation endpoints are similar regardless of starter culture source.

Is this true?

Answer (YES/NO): NO